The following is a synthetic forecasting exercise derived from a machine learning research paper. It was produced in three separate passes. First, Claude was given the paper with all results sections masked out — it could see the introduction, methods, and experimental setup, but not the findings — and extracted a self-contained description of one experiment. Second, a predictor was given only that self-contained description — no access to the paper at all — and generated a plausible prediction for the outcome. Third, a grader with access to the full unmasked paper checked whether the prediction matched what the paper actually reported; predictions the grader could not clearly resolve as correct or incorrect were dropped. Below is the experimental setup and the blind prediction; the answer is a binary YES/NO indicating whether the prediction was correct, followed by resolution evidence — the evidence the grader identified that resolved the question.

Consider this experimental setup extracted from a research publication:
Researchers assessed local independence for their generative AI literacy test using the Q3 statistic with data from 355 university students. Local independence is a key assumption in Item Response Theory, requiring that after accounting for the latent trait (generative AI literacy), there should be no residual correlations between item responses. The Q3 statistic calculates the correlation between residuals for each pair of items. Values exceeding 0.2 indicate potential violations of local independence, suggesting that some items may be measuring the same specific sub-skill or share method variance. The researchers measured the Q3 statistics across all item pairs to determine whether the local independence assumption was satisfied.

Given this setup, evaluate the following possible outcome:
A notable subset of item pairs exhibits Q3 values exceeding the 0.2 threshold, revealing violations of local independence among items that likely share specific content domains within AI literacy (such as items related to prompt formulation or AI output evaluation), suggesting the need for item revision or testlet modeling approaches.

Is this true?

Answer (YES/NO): NO